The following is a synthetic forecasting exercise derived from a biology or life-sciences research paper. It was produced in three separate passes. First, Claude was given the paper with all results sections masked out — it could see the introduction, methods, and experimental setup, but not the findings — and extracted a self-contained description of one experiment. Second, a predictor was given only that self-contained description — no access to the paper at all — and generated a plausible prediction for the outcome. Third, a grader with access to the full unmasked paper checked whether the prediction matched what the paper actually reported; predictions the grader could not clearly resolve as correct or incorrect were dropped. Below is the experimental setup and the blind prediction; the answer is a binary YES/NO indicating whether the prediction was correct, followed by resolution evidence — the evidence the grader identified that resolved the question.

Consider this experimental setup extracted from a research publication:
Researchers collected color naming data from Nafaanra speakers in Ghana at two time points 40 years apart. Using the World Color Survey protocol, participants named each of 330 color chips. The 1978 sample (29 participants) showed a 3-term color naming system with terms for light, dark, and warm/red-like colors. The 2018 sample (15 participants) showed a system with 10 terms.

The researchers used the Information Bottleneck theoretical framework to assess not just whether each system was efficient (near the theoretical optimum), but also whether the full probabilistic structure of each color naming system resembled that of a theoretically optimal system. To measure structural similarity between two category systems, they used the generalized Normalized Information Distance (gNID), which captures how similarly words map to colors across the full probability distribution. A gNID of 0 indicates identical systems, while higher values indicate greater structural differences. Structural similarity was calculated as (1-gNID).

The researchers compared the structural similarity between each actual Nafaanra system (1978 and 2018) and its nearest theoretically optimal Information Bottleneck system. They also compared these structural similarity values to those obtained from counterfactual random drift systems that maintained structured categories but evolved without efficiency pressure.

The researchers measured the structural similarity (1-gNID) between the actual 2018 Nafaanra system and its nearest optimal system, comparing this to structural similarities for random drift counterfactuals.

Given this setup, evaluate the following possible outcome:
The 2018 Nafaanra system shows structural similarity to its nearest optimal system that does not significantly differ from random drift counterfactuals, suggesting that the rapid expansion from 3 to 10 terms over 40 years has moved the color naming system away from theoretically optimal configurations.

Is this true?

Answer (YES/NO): NO